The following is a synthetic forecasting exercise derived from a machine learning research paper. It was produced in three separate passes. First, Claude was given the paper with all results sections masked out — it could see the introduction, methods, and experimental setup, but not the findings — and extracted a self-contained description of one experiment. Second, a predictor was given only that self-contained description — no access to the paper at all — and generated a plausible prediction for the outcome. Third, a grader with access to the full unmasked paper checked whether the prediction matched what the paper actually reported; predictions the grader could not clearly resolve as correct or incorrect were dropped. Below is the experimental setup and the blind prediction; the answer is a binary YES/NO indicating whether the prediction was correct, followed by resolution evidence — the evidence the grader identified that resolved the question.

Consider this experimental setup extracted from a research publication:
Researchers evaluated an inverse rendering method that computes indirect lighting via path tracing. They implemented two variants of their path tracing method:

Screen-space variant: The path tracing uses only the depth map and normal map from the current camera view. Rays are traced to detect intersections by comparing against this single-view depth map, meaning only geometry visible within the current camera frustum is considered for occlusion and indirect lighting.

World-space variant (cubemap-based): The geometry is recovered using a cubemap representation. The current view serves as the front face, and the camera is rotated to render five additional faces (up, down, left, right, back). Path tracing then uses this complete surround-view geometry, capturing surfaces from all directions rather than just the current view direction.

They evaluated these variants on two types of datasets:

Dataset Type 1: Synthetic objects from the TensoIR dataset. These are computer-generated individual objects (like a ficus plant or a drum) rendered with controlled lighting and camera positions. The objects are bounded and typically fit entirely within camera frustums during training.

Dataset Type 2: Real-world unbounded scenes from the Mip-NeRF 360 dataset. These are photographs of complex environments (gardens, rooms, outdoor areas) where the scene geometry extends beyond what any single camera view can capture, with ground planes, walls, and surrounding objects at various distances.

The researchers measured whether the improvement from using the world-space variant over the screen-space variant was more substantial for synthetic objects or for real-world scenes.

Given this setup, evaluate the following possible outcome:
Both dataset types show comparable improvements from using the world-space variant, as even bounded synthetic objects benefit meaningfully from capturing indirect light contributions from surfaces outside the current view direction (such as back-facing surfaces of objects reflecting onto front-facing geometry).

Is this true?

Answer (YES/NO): NO